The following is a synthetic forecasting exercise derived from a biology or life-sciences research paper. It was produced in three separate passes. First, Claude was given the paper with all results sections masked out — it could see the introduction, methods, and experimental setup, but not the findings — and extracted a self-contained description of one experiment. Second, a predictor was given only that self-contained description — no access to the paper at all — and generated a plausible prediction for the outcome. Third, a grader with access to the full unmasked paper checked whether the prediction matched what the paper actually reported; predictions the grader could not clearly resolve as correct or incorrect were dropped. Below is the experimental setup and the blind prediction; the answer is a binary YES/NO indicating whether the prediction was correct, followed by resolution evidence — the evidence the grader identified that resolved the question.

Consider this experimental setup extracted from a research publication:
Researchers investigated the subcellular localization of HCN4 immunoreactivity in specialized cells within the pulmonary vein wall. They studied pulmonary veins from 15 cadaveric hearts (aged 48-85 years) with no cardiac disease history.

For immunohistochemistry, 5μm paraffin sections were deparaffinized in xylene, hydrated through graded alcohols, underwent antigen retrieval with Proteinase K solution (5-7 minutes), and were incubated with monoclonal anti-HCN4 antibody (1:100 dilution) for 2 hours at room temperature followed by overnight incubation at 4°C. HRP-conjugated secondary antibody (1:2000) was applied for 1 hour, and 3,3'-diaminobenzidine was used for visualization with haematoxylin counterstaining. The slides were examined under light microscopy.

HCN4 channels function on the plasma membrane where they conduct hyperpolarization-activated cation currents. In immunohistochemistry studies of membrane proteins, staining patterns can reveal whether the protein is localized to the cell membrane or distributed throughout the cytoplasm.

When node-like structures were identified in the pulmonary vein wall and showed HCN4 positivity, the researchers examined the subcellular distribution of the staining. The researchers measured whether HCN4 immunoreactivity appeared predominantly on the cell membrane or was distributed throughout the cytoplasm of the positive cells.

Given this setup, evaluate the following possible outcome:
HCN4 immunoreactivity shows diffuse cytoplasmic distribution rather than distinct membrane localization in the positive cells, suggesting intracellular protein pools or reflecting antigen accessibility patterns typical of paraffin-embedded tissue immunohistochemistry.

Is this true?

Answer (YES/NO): NO